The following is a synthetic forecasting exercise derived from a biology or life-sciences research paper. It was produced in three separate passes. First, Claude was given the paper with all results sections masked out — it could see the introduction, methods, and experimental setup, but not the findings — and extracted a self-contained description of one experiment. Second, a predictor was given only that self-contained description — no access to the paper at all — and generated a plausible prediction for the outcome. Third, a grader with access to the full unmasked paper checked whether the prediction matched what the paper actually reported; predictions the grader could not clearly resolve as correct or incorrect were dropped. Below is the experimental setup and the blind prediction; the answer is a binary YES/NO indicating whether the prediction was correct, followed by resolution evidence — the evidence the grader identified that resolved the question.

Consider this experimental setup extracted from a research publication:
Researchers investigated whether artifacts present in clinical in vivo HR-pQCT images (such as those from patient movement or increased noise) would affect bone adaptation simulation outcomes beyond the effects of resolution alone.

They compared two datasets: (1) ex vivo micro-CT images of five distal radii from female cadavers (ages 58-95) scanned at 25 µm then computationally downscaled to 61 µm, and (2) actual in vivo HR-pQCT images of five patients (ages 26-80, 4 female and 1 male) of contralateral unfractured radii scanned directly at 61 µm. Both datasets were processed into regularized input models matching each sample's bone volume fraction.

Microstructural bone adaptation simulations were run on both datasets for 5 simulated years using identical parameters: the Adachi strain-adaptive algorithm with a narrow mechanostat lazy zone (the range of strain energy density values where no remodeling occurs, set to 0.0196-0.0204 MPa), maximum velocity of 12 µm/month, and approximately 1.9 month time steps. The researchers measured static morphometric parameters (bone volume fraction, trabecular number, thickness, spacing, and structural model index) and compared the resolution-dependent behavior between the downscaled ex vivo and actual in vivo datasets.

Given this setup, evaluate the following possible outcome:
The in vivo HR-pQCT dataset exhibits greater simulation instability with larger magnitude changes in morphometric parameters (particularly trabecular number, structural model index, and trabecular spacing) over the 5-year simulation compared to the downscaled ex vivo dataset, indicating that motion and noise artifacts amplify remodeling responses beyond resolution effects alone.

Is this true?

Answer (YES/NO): NO